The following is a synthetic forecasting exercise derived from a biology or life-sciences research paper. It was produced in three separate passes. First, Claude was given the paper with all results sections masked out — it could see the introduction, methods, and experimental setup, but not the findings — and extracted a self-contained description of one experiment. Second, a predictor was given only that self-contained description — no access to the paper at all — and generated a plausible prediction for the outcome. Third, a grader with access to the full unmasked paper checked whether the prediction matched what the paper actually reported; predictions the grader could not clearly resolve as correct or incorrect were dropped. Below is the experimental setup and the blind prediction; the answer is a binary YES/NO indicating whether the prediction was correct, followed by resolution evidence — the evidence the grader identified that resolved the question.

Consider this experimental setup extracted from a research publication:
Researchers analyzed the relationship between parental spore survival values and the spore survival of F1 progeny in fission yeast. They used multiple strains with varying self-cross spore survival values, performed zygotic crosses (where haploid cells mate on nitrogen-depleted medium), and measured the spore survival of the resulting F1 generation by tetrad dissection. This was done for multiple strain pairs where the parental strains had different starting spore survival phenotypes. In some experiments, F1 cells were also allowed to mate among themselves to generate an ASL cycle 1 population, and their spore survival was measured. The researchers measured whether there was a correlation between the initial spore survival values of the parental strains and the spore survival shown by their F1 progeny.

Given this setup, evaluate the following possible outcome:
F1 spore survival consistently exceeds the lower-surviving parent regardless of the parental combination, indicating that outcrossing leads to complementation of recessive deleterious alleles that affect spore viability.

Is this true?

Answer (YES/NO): NO